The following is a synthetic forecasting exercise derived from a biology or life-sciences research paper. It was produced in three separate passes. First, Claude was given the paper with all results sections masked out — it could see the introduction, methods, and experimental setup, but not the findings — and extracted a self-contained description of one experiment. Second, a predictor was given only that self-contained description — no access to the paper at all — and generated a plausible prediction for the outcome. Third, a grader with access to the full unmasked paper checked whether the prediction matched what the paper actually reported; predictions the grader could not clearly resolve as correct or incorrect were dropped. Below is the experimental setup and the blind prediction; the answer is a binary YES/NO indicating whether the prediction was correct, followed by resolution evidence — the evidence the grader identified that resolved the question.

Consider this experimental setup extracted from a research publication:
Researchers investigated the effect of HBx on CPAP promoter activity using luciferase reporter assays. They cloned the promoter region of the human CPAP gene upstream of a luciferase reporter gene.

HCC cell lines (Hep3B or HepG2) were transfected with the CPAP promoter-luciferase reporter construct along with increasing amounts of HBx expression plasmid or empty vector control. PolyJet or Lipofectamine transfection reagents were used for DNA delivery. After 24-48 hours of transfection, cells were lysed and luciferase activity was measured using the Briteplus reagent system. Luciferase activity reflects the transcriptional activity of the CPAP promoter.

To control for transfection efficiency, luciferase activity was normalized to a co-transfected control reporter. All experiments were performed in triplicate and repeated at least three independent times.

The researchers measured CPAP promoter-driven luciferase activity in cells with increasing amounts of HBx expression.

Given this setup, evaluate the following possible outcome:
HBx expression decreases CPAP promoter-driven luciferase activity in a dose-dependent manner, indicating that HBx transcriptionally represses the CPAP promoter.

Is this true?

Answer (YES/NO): NO